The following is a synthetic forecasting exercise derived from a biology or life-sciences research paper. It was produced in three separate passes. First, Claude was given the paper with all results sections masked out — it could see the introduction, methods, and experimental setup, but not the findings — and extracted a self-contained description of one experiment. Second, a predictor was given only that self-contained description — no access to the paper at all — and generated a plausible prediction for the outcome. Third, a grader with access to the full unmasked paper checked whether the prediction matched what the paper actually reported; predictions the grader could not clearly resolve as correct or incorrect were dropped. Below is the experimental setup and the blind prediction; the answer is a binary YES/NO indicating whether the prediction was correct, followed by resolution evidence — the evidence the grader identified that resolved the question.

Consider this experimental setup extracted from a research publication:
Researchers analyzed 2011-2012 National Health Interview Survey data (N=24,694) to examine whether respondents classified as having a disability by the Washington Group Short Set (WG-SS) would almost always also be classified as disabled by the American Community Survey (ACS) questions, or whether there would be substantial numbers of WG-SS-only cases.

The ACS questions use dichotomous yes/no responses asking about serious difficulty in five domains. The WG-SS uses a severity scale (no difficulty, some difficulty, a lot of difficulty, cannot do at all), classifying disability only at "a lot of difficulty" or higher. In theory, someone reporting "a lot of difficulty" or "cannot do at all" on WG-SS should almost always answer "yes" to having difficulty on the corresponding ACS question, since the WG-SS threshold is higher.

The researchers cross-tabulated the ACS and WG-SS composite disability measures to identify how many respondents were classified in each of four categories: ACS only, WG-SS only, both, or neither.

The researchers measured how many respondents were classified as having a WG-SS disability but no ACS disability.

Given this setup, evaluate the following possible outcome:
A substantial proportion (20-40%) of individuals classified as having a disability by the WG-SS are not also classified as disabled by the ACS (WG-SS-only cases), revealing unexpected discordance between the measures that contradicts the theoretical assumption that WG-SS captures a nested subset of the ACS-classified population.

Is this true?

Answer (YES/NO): NO